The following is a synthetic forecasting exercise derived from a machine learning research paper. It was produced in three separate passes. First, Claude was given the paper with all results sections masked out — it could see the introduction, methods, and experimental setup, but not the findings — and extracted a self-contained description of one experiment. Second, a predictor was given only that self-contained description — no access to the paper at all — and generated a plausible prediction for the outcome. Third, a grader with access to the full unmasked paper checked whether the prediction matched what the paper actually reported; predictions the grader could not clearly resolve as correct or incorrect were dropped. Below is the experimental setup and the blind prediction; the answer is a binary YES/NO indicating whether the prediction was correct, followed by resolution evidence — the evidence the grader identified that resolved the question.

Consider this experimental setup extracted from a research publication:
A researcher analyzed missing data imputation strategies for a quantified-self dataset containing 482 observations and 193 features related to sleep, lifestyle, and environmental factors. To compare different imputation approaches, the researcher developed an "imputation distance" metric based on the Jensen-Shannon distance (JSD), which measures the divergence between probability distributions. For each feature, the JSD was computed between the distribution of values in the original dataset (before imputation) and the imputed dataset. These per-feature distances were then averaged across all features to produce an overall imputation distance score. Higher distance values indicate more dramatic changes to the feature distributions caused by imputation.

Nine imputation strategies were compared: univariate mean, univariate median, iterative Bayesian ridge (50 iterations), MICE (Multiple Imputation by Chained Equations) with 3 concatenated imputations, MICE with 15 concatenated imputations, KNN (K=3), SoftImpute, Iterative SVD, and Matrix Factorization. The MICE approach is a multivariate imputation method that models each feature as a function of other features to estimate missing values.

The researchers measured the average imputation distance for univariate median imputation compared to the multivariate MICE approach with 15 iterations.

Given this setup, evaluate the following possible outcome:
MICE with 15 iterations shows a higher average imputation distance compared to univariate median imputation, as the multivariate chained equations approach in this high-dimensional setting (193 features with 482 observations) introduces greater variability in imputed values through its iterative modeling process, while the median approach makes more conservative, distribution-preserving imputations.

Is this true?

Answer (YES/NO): YES